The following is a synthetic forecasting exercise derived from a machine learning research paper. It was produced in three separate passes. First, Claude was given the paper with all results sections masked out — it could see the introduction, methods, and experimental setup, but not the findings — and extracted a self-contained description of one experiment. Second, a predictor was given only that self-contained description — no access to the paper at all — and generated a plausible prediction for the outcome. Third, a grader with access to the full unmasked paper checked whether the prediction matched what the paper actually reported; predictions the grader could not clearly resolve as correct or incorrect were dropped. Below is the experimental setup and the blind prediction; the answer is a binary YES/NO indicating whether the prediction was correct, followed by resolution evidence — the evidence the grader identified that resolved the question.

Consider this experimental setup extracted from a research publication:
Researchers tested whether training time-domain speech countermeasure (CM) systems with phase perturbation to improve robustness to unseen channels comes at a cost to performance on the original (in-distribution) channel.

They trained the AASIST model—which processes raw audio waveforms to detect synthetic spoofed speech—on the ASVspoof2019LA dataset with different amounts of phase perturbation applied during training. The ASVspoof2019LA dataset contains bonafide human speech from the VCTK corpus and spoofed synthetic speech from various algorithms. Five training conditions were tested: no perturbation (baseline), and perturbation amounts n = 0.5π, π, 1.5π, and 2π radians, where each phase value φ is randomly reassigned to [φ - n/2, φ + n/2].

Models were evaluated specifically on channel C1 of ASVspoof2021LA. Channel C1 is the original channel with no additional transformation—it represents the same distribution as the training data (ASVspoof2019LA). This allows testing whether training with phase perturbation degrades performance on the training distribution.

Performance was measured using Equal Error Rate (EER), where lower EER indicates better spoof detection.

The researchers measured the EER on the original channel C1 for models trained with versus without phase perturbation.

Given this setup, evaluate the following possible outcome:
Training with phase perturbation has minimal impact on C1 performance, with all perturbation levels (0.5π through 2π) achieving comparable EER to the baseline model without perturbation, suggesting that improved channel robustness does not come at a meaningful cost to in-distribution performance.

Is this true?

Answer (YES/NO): NO